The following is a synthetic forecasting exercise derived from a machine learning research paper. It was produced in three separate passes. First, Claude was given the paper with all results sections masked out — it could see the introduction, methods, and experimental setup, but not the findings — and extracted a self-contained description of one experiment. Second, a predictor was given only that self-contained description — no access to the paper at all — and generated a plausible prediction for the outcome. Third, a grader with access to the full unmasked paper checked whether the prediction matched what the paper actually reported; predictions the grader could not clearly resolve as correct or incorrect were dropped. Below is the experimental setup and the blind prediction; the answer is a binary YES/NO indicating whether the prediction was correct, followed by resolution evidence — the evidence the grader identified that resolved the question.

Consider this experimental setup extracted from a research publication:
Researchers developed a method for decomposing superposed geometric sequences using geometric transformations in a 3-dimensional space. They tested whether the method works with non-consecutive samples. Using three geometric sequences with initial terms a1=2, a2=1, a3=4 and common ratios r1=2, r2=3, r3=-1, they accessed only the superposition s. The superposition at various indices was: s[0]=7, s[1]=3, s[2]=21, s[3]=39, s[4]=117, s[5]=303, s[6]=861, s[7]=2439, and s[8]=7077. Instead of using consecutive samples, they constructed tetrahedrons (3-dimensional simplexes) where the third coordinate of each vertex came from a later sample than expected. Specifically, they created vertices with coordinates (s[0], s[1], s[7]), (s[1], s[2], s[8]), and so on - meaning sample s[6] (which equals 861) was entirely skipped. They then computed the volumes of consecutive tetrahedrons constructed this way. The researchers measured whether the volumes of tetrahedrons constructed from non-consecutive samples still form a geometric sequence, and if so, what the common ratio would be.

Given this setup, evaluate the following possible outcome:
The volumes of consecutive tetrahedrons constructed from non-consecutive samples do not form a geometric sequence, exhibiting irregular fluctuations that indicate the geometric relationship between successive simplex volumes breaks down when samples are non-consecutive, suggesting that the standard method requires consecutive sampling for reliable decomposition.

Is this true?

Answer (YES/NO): NO